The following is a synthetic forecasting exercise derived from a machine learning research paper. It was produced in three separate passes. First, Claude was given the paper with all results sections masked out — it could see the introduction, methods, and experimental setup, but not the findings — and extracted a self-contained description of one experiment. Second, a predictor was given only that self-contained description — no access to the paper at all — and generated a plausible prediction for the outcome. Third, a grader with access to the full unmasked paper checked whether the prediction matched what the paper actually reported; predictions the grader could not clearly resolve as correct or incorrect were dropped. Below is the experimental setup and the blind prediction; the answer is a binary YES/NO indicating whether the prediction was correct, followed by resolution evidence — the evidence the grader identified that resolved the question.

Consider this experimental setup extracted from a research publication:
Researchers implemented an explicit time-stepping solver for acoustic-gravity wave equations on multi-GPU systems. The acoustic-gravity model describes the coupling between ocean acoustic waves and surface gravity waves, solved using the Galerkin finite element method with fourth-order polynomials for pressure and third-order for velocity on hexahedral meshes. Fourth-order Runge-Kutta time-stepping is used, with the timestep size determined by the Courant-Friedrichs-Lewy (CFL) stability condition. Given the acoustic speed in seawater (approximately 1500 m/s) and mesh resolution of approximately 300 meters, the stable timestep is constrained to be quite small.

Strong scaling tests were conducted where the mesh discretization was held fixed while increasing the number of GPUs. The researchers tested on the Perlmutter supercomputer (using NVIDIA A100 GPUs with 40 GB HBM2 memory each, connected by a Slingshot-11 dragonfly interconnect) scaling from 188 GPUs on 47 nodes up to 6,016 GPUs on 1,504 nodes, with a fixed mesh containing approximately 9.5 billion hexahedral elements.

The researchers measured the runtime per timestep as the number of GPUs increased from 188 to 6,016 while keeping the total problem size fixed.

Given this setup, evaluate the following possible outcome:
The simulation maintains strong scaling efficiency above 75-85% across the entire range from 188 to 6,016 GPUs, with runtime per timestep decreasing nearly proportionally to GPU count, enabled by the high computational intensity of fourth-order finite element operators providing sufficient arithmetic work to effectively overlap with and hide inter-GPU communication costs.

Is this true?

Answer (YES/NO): YES